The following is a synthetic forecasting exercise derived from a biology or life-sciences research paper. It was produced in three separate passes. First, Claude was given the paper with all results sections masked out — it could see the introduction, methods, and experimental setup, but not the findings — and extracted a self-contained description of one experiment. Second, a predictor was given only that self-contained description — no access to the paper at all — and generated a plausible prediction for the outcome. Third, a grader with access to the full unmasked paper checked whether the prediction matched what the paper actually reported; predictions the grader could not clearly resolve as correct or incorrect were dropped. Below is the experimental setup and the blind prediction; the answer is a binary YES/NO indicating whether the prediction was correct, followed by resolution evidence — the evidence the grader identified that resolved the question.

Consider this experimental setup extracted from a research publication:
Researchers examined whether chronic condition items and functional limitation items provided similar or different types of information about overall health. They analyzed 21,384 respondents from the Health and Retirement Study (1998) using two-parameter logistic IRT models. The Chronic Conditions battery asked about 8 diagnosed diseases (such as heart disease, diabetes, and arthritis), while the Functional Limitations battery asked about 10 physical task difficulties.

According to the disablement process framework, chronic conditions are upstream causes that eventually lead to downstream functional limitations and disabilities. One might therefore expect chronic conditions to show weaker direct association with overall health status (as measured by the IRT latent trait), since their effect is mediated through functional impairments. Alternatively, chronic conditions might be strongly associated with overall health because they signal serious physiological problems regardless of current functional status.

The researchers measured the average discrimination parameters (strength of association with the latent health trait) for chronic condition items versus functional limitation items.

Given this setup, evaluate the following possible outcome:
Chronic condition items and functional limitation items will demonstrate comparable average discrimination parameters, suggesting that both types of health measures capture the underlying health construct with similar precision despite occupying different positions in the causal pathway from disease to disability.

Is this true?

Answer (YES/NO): NO